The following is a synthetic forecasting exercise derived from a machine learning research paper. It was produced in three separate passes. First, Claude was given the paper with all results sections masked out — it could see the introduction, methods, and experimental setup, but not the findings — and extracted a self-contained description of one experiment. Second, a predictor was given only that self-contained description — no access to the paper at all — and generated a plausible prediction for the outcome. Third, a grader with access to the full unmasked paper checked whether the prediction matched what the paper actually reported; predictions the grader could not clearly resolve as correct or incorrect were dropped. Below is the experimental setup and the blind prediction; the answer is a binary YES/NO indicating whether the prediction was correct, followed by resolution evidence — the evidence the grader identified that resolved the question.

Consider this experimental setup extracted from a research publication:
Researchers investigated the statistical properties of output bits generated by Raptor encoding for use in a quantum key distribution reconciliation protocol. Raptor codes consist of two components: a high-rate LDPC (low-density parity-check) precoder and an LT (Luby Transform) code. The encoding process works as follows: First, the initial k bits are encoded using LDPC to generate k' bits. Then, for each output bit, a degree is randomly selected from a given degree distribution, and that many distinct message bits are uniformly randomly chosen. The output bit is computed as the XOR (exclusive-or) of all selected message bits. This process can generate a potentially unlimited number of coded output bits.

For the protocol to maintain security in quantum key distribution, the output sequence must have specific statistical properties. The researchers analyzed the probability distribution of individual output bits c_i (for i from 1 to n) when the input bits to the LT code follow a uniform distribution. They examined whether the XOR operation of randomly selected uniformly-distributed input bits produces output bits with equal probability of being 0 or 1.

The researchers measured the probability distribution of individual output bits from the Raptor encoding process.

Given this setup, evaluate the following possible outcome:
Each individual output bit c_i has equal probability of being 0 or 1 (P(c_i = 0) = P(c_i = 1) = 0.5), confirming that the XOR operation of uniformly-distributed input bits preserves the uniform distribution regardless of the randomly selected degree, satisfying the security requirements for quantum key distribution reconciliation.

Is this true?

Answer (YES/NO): YES